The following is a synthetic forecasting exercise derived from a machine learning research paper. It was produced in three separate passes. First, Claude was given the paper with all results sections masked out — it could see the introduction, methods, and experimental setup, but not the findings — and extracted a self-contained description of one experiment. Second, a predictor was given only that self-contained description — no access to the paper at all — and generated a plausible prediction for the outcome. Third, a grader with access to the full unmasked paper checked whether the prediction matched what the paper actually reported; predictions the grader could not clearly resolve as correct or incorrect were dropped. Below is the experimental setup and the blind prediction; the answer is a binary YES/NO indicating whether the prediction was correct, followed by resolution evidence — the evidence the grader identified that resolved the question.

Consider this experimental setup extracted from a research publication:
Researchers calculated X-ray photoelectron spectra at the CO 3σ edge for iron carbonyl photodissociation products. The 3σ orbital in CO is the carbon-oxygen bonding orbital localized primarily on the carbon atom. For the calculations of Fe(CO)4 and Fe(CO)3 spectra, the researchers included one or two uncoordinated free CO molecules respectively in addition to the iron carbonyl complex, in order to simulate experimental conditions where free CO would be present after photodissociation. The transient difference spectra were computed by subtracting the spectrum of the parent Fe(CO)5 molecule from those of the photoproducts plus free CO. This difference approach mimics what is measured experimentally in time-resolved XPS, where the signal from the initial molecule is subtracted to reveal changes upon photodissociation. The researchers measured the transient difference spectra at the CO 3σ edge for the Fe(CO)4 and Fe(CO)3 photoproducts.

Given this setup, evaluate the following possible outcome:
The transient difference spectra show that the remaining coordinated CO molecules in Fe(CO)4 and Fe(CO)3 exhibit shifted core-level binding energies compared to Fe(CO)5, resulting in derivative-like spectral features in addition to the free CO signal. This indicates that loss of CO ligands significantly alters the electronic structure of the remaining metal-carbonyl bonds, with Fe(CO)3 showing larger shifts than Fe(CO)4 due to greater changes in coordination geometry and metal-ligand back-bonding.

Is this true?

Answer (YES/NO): NO